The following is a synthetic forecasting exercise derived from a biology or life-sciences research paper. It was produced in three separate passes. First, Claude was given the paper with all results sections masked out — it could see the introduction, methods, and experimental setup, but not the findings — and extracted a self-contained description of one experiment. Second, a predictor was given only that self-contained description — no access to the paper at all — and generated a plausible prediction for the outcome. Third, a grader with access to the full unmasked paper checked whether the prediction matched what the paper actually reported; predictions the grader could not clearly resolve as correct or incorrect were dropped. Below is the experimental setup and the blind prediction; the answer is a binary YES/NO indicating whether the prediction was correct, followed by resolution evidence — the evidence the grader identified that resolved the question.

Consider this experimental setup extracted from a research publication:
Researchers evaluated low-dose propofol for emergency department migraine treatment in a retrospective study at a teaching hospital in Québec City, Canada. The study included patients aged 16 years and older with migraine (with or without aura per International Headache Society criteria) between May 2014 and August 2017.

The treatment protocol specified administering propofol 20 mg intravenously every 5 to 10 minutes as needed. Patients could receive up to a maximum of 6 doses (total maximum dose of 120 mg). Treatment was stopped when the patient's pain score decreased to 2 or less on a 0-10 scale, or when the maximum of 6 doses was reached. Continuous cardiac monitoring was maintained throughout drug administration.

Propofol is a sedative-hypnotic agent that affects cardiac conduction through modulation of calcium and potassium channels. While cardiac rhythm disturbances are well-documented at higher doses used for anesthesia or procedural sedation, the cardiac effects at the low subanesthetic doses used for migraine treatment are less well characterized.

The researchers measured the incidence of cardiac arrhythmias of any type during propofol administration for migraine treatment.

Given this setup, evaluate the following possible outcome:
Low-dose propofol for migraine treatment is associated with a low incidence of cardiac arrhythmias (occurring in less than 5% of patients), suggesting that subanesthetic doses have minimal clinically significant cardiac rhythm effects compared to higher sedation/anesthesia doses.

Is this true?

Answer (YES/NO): YES